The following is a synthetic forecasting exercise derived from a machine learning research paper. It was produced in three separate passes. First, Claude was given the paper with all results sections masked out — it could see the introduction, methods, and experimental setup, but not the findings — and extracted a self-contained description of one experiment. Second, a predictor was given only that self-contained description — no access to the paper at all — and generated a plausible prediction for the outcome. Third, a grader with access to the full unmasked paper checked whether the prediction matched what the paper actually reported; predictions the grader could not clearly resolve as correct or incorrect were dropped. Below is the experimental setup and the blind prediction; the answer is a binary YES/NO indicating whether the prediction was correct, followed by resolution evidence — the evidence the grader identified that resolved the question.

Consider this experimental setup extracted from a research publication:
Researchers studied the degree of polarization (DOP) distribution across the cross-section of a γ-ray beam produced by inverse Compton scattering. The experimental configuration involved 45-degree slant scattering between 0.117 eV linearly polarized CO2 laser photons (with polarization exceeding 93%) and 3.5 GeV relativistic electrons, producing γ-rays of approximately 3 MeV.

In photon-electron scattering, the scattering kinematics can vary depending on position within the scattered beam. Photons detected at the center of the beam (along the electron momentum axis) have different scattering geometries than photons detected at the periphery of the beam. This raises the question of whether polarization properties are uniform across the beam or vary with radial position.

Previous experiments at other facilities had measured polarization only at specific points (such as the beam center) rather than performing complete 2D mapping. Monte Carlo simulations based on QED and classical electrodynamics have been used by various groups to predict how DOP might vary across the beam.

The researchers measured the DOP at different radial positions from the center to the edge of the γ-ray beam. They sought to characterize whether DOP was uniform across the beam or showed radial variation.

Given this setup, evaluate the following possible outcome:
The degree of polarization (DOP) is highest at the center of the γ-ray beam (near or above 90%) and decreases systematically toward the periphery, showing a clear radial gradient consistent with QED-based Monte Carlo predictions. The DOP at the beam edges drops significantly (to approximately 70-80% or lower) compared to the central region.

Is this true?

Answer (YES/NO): NO